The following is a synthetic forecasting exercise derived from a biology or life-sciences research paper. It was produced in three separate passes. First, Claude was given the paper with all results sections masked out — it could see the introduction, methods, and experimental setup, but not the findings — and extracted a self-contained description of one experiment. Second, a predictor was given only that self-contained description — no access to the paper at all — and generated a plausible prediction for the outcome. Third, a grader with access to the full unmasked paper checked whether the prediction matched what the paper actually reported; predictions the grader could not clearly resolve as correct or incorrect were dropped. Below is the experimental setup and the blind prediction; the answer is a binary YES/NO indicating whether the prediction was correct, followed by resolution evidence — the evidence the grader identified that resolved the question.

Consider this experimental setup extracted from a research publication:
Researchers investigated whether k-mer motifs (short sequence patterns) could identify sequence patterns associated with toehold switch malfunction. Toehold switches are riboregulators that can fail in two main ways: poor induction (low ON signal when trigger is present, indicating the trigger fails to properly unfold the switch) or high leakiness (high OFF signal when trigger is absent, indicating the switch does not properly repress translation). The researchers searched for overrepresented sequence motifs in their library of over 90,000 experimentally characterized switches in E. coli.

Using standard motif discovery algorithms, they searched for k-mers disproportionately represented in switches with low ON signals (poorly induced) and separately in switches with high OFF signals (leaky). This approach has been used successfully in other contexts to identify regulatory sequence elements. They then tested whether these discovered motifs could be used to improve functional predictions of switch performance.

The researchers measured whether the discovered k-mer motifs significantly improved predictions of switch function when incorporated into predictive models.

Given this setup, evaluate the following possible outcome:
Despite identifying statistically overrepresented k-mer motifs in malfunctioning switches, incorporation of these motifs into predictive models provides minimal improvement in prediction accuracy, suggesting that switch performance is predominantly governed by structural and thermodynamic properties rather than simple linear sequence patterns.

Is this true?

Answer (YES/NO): NO